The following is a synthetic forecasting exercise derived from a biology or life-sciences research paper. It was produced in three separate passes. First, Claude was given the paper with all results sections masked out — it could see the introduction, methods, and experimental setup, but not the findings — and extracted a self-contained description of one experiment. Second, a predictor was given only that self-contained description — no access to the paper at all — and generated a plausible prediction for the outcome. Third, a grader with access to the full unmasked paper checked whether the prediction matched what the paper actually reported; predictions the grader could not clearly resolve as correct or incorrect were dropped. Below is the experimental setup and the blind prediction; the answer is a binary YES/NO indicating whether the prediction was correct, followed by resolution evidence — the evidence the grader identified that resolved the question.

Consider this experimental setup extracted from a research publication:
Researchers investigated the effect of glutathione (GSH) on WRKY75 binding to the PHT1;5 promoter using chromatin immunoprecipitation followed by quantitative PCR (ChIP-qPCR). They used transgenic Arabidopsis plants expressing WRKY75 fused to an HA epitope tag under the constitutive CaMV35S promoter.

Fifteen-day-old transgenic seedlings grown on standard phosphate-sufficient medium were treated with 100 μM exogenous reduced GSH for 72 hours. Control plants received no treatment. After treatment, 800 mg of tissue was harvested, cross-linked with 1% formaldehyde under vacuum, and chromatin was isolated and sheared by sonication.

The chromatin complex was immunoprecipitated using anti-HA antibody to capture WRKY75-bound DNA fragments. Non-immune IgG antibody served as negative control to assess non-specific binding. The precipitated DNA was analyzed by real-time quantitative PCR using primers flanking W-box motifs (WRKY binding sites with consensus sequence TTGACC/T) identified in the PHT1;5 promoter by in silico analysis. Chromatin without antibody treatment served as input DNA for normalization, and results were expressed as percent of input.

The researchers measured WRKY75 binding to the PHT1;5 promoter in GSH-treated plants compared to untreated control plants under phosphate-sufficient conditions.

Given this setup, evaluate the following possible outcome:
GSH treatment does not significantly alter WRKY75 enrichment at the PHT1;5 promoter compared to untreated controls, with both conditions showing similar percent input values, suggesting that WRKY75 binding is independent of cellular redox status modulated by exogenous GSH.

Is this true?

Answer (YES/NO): NO